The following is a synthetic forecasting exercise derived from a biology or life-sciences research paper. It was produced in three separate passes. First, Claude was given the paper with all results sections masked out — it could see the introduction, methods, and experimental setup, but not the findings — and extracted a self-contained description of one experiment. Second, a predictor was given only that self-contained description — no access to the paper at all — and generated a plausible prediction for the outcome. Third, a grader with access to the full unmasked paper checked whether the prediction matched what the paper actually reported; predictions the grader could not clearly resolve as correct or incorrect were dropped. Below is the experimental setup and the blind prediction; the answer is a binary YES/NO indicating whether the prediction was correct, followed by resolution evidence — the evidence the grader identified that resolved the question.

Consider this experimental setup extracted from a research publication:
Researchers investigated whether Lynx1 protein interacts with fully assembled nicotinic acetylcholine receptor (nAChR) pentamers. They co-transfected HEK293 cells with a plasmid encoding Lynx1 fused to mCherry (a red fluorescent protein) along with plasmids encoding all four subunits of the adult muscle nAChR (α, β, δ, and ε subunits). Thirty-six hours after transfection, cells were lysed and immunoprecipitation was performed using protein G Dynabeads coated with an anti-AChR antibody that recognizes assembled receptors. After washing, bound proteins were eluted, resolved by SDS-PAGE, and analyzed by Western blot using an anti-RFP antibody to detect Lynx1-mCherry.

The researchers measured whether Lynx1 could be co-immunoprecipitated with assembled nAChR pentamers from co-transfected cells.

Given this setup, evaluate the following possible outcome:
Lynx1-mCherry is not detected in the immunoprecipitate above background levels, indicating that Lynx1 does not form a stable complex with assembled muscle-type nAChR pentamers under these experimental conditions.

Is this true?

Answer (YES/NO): NO